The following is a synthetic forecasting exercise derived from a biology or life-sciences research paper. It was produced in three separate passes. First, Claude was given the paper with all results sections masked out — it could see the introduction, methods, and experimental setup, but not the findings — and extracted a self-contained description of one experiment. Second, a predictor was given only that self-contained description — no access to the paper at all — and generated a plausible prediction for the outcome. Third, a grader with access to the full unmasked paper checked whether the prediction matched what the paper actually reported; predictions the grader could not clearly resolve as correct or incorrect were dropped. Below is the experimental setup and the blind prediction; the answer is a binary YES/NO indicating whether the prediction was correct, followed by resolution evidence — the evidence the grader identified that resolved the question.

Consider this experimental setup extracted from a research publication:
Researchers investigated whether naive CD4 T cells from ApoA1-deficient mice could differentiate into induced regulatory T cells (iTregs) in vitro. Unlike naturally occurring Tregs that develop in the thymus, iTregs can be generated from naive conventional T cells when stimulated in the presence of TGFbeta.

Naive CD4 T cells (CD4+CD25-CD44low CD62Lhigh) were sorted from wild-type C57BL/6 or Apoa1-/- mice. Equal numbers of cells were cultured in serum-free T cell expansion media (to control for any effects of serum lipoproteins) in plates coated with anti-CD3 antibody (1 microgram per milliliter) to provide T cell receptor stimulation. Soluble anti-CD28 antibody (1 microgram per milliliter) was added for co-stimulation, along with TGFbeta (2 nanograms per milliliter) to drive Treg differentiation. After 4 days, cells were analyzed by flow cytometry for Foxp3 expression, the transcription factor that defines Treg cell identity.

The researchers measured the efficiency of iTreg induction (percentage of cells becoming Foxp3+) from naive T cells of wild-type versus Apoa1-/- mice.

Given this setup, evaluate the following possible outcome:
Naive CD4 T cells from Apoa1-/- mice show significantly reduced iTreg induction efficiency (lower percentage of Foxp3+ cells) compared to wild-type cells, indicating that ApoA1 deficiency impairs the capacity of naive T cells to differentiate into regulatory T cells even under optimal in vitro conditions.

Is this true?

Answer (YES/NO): YES